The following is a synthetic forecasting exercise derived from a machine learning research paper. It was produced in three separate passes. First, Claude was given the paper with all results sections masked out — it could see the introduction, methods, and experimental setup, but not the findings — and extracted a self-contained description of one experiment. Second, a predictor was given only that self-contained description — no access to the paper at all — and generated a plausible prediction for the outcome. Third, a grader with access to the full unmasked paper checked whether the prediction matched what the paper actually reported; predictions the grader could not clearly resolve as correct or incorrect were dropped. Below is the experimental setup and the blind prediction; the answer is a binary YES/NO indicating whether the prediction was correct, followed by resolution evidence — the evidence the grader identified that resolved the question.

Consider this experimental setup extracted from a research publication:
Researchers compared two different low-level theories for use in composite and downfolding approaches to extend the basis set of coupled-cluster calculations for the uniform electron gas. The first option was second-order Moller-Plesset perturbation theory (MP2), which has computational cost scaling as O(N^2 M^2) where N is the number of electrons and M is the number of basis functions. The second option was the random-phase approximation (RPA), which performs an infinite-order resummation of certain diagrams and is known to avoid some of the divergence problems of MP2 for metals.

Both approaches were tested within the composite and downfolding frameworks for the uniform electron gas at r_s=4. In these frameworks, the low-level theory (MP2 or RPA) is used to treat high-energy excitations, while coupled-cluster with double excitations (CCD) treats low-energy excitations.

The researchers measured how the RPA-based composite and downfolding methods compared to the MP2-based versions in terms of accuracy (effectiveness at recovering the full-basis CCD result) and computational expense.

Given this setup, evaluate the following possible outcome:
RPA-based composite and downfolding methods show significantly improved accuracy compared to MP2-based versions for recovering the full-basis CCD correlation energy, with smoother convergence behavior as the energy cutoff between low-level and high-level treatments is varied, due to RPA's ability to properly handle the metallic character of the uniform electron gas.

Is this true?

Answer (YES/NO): YES